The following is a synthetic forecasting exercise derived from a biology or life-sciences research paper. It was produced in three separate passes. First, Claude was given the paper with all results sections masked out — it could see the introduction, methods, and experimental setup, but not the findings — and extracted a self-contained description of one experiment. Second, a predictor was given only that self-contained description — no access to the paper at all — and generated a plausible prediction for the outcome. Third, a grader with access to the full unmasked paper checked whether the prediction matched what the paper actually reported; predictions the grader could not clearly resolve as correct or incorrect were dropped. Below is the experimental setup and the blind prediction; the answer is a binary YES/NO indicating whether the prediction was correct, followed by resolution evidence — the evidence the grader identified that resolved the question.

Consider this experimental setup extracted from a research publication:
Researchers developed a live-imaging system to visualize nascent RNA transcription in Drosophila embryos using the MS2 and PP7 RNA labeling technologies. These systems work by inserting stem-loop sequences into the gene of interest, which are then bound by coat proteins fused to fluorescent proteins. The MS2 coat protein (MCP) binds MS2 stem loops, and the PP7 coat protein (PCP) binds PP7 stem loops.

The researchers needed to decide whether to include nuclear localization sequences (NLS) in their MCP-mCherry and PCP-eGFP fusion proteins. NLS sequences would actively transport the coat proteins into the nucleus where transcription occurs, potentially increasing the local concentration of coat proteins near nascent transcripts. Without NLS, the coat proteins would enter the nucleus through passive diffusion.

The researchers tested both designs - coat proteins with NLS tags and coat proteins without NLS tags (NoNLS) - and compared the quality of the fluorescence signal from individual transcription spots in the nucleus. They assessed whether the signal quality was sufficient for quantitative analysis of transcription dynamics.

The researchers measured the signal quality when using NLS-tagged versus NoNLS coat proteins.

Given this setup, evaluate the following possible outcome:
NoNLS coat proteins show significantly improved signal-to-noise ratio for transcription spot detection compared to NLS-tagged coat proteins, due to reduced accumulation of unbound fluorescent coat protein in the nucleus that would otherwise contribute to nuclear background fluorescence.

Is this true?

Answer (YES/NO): NO